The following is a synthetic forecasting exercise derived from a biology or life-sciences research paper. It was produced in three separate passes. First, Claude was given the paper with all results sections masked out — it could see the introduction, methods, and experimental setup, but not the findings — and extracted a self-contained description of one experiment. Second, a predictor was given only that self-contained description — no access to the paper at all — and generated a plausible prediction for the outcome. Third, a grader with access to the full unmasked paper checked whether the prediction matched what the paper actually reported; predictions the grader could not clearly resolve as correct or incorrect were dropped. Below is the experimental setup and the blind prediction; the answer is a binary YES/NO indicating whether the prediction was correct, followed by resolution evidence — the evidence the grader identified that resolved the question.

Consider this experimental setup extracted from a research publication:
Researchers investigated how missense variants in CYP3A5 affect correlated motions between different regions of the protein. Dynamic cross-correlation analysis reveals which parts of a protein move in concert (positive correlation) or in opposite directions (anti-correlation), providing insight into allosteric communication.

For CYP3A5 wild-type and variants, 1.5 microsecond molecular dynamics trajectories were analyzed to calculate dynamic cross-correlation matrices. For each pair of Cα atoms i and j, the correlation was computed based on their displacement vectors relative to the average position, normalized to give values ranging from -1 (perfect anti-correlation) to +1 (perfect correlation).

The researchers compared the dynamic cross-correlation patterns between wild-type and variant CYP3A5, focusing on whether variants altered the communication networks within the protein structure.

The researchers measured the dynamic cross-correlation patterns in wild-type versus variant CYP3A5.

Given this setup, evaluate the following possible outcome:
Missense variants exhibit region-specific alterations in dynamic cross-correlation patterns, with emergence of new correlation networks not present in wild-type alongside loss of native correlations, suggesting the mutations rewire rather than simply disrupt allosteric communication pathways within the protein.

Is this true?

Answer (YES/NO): NO